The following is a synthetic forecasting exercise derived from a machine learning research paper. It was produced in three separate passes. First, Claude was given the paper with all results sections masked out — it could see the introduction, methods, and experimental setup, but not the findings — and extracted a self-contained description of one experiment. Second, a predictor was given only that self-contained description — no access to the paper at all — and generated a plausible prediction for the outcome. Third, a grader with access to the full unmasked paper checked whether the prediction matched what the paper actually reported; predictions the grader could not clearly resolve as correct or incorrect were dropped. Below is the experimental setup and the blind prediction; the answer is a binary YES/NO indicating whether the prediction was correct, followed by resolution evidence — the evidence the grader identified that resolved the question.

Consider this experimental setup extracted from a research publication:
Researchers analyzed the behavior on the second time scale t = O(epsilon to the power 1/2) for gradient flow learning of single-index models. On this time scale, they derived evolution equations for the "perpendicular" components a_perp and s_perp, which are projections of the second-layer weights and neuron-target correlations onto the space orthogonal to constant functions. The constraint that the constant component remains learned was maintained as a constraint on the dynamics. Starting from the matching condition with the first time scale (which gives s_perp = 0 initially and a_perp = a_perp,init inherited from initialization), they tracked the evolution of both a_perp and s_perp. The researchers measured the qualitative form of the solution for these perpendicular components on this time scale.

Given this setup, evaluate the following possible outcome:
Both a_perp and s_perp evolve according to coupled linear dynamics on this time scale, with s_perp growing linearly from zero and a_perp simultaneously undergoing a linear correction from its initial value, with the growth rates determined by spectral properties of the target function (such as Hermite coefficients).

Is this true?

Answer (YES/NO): NO